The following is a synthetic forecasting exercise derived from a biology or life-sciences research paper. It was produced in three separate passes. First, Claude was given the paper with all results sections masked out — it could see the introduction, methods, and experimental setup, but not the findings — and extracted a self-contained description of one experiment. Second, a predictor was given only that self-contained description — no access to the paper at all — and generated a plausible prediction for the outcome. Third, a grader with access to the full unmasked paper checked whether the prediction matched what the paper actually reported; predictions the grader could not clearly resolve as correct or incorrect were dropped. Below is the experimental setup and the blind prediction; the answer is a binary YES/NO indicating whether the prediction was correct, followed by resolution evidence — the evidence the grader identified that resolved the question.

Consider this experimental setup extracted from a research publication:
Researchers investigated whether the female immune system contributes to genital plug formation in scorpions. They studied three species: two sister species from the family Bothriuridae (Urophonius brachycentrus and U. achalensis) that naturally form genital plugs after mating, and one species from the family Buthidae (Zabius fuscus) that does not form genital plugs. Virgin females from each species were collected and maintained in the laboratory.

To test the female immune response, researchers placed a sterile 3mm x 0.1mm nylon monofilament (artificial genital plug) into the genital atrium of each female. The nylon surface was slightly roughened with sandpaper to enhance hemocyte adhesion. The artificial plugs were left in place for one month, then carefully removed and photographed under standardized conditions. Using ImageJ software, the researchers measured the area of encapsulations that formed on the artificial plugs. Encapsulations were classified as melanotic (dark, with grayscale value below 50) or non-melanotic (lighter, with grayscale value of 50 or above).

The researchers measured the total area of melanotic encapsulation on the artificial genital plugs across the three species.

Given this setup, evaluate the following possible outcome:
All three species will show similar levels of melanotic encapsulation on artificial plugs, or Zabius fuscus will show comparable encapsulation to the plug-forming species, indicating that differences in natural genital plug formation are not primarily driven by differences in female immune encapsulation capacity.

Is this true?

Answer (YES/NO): NO